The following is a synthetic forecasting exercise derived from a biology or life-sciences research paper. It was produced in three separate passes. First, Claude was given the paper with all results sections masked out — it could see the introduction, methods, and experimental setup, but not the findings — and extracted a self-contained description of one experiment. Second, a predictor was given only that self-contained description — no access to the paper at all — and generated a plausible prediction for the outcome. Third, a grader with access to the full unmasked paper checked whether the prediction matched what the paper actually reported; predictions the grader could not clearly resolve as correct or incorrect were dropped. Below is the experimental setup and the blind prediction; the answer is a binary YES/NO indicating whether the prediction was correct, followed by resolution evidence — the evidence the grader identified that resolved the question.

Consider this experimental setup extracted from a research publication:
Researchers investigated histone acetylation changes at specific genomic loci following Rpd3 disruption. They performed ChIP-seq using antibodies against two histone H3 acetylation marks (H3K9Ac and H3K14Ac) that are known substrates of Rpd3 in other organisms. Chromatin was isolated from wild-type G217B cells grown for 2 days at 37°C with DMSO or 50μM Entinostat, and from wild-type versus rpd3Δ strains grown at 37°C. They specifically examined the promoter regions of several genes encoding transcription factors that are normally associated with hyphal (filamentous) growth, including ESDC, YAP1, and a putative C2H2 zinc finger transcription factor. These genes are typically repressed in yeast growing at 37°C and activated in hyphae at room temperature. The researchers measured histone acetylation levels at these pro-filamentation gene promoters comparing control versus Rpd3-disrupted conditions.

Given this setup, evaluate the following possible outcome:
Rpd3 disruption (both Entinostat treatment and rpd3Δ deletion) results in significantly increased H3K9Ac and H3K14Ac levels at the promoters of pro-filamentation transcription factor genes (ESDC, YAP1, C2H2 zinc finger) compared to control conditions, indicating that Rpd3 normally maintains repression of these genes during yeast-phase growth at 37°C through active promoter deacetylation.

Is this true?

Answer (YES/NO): YES